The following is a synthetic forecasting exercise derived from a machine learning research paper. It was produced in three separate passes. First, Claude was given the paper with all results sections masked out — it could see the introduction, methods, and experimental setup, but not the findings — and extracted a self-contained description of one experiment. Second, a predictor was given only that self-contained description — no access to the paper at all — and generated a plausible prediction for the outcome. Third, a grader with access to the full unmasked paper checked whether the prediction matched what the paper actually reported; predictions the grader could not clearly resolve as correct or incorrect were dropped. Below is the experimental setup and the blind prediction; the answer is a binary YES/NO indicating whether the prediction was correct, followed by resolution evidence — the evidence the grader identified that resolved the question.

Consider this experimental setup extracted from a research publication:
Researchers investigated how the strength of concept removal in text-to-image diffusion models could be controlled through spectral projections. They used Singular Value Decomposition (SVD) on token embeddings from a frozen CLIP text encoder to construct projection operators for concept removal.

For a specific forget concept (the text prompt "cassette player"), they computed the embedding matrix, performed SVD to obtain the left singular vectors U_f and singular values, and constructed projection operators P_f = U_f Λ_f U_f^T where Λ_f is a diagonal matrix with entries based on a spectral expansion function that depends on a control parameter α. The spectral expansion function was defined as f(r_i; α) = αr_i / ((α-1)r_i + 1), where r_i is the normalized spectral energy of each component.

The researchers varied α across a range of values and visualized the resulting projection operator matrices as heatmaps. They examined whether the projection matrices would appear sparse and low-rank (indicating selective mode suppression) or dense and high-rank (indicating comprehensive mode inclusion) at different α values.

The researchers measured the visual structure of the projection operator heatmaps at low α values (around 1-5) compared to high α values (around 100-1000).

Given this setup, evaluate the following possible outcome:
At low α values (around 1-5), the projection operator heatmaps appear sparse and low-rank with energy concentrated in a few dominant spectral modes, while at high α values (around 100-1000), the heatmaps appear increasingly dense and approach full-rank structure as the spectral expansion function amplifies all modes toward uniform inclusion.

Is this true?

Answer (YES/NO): YES